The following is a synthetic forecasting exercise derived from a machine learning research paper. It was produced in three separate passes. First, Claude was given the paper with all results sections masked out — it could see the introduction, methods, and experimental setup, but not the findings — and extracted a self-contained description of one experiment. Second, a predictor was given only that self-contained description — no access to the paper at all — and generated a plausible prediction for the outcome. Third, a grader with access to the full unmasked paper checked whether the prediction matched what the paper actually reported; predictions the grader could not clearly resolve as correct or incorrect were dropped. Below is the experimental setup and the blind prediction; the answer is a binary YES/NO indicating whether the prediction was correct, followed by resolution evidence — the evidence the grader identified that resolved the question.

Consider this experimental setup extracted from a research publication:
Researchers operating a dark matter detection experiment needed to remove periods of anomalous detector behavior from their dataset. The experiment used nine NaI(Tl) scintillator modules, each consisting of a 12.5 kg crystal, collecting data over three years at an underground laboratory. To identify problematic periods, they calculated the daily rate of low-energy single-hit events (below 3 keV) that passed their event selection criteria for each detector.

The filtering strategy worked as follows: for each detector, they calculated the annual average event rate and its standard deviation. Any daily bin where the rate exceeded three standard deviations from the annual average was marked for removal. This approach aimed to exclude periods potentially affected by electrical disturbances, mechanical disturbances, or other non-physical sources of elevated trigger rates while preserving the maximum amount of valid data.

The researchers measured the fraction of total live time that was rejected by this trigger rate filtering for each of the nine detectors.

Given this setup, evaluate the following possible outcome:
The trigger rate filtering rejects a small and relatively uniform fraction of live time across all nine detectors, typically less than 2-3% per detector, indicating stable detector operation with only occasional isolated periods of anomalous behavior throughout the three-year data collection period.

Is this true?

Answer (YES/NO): NO